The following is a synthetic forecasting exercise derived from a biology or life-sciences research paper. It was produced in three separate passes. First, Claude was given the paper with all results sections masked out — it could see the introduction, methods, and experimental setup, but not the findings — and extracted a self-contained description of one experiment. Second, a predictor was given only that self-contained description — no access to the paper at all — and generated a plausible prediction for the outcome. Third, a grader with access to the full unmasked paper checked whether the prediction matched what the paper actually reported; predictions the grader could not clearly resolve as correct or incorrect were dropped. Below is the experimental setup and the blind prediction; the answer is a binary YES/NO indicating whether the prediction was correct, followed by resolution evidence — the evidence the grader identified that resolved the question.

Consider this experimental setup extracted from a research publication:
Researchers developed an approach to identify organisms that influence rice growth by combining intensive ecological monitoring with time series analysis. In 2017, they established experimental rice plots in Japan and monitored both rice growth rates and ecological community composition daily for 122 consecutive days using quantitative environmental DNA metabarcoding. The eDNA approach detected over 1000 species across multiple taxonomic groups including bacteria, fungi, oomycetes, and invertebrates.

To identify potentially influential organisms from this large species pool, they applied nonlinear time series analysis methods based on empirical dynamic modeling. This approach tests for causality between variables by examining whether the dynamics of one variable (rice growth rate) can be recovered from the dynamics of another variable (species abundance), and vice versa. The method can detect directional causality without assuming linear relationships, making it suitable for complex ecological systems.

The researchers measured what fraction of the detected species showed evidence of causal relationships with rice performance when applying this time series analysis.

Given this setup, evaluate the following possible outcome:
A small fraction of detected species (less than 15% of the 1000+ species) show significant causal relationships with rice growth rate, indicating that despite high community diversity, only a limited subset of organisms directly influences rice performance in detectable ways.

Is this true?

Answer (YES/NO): NO